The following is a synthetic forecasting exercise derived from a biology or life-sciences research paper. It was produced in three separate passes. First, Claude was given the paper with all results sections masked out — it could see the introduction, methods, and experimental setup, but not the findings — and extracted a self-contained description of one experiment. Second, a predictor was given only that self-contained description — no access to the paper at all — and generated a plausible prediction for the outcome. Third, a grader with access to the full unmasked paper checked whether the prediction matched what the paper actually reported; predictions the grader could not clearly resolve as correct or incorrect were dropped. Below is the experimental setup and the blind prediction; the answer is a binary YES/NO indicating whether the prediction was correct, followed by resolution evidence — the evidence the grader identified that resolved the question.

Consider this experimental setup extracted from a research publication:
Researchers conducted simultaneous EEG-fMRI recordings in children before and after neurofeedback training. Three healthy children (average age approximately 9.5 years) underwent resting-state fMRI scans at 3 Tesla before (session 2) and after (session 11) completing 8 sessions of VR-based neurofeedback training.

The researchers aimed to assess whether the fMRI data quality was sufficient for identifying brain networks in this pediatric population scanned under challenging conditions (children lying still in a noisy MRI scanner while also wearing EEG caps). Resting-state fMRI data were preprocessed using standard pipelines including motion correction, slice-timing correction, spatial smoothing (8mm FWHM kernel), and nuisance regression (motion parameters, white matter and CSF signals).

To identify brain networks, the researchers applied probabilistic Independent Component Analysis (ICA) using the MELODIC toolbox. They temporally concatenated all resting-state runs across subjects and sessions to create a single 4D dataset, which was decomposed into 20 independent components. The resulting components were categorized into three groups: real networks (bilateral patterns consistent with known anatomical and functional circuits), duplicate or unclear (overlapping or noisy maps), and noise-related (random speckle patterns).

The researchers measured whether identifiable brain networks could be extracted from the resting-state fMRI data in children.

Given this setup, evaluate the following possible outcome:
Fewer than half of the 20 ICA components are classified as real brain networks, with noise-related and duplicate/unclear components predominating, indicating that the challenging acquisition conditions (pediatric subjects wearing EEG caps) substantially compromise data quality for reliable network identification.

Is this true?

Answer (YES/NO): NO